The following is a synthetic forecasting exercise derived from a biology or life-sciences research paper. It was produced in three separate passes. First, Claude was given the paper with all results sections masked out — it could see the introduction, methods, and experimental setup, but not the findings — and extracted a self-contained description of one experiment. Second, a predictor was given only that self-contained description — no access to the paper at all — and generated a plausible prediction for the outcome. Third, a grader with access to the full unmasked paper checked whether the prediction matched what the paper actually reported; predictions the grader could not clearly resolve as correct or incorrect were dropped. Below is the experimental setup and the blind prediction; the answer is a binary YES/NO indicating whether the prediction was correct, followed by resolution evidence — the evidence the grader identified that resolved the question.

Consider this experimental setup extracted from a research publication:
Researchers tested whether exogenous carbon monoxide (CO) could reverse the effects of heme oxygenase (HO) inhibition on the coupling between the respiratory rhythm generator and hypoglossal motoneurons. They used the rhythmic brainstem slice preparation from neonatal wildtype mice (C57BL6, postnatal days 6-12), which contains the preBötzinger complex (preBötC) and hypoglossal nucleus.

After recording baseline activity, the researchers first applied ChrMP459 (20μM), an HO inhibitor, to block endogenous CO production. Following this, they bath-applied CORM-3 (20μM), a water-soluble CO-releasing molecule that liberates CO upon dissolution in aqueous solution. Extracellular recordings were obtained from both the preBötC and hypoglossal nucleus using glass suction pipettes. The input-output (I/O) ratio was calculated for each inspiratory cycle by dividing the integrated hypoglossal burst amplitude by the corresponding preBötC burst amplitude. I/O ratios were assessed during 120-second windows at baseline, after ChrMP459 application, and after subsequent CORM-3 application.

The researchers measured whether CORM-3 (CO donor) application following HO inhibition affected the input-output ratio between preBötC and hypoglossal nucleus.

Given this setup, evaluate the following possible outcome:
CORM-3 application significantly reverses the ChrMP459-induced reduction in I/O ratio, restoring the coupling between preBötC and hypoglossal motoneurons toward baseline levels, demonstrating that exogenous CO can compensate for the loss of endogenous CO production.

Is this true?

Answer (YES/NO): YES